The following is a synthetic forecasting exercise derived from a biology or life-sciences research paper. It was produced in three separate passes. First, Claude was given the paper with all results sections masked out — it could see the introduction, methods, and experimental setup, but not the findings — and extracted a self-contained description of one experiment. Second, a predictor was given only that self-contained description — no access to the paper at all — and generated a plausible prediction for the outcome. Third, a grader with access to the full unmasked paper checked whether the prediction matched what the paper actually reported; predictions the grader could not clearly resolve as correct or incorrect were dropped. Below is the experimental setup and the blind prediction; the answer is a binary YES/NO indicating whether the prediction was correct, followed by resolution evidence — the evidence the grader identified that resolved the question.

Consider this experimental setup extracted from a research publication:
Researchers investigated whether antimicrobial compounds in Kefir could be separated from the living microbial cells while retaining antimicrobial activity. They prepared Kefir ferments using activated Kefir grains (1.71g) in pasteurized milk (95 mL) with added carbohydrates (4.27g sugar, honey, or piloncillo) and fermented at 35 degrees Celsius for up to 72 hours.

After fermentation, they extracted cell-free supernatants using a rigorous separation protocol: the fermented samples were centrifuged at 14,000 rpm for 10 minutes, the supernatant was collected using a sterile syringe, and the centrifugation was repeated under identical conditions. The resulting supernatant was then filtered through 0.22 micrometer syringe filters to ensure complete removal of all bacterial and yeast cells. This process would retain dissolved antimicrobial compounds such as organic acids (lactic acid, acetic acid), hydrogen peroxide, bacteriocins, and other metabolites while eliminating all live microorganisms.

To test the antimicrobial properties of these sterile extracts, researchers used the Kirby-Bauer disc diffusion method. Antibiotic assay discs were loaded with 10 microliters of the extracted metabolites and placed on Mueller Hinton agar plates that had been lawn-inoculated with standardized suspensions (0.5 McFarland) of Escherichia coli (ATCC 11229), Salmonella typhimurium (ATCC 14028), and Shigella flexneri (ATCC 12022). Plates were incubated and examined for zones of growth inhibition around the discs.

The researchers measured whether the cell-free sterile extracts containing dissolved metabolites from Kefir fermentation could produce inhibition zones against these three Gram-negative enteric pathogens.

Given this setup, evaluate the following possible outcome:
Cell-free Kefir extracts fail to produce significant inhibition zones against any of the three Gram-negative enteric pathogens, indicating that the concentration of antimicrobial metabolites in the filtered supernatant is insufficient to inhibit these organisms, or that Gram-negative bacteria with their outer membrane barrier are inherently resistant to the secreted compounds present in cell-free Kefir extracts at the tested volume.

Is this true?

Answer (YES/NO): YES